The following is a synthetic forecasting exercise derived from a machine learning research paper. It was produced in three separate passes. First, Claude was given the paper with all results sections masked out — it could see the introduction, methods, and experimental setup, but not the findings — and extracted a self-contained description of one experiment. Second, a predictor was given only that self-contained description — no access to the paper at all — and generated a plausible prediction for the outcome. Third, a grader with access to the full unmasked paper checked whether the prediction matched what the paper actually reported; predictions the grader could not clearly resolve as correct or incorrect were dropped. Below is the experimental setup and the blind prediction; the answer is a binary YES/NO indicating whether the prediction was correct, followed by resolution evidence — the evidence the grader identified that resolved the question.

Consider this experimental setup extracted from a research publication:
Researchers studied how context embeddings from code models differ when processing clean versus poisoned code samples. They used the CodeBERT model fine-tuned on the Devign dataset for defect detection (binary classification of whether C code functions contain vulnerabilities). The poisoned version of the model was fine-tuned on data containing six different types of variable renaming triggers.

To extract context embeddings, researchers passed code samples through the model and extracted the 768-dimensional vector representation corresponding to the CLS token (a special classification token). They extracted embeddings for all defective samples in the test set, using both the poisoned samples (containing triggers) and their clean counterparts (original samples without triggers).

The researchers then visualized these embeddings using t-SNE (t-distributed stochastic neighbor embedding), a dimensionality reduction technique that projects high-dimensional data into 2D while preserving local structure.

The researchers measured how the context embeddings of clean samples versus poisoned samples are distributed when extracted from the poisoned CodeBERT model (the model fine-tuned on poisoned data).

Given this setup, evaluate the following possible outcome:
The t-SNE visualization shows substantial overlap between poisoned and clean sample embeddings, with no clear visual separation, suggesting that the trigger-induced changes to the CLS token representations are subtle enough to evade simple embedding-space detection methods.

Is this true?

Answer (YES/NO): NO